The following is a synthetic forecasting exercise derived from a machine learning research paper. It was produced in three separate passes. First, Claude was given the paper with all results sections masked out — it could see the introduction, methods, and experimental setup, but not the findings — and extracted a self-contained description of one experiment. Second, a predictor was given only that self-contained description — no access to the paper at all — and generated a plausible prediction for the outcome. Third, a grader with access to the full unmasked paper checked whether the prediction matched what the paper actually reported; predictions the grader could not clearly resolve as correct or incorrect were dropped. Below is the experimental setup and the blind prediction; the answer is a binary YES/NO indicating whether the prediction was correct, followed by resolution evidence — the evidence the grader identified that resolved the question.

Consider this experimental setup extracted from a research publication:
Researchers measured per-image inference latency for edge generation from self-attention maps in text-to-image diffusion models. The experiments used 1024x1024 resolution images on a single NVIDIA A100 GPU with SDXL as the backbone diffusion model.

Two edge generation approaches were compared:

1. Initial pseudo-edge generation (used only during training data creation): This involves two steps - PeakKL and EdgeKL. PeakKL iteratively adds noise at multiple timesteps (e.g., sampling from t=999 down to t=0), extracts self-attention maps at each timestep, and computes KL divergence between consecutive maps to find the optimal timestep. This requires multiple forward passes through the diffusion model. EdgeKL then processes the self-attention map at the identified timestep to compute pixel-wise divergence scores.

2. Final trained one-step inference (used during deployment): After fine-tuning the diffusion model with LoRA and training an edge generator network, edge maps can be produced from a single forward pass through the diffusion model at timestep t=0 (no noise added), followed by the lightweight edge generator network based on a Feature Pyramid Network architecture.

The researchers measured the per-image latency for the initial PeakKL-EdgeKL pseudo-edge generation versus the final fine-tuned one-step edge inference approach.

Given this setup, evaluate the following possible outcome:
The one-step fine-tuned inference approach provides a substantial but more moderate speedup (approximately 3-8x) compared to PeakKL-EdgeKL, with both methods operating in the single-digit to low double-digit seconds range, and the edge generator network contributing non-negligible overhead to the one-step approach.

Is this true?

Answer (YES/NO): NO